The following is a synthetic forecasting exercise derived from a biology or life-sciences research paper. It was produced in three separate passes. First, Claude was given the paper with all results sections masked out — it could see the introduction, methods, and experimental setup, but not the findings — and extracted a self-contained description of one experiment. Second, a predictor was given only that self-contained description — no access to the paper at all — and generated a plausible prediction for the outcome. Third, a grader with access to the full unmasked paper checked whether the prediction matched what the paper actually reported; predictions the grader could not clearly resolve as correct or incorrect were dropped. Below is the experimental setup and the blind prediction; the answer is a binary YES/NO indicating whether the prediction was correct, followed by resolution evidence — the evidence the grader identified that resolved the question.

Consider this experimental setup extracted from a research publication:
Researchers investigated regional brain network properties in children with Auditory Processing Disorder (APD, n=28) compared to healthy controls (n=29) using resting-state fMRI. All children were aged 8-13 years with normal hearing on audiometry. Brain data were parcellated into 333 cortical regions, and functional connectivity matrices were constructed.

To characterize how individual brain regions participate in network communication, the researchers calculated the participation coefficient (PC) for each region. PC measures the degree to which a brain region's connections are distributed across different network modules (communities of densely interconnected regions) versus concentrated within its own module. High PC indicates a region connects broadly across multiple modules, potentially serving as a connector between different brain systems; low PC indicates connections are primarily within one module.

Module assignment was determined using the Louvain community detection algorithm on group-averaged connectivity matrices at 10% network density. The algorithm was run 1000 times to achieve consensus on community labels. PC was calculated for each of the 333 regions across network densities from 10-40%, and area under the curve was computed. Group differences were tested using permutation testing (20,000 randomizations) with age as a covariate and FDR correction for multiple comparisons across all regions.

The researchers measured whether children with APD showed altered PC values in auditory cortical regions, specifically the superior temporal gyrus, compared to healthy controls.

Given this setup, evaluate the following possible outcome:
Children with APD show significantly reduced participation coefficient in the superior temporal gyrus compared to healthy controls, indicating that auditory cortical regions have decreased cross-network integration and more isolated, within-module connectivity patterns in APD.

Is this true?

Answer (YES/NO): YES